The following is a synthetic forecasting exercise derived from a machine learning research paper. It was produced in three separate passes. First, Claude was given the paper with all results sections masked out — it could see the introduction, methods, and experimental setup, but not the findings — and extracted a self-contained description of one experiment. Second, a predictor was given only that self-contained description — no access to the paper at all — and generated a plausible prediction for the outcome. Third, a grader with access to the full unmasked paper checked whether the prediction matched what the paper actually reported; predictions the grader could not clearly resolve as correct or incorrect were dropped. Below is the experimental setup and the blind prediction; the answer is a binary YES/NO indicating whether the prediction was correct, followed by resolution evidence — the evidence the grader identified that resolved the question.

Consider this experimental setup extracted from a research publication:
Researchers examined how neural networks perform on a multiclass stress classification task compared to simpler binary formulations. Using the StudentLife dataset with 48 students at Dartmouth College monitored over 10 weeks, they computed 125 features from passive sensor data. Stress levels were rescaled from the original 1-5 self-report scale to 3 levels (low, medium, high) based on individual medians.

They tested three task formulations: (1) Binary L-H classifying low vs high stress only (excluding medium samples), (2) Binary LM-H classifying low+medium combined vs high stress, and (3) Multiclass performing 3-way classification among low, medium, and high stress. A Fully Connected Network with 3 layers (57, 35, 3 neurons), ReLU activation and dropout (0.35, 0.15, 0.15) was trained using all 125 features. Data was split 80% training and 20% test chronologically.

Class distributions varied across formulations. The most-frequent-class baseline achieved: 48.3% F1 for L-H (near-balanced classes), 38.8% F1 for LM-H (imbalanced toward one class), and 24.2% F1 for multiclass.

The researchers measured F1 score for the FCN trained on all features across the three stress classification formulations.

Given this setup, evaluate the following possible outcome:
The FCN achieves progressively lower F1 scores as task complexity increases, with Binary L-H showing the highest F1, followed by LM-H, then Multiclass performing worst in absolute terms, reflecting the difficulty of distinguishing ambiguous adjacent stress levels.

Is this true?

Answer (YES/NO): NO